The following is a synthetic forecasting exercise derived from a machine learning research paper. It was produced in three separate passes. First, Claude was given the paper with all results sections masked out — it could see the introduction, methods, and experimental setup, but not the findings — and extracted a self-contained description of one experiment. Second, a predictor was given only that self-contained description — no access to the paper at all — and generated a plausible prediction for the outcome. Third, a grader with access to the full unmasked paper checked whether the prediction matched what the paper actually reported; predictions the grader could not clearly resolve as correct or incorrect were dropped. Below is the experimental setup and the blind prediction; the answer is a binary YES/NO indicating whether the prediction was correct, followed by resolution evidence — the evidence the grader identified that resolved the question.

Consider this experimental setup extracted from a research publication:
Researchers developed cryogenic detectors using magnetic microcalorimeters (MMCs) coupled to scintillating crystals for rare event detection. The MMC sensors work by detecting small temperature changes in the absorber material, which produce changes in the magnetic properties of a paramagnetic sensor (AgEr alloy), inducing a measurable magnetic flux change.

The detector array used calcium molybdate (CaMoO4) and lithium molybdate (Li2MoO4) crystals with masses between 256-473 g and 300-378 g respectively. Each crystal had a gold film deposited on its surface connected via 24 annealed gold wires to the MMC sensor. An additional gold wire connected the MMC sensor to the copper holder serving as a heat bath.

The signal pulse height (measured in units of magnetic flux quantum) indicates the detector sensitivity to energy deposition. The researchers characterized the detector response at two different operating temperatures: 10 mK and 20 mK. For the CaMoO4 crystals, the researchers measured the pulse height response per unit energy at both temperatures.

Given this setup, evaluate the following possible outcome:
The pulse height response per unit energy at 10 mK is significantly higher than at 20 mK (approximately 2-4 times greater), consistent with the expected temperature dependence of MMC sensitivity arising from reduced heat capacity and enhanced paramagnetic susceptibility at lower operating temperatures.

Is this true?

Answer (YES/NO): YES